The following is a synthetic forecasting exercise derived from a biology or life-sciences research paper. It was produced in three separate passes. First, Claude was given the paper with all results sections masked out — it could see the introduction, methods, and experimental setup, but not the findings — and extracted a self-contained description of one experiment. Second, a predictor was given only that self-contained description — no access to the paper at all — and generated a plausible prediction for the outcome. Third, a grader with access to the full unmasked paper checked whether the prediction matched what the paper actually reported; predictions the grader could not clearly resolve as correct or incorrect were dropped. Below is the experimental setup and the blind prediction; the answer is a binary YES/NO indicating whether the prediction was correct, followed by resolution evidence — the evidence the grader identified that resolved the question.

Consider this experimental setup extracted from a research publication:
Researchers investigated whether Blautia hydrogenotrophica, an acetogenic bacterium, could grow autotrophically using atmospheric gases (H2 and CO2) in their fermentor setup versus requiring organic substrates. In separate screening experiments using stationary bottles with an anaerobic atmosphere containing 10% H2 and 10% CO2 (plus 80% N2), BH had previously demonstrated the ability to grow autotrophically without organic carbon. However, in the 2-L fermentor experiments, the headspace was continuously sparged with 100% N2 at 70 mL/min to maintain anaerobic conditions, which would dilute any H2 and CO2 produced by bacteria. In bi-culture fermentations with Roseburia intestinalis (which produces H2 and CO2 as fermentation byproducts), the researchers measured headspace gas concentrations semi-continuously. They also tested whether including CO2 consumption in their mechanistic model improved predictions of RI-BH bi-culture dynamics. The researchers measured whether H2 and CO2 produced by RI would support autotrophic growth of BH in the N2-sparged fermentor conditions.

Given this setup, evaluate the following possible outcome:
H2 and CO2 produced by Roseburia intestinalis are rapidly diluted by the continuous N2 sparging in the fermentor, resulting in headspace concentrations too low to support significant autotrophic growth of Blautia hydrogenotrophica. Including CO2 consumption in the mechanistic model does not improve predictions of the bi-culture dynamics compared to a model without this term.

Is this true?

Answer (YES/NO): YES